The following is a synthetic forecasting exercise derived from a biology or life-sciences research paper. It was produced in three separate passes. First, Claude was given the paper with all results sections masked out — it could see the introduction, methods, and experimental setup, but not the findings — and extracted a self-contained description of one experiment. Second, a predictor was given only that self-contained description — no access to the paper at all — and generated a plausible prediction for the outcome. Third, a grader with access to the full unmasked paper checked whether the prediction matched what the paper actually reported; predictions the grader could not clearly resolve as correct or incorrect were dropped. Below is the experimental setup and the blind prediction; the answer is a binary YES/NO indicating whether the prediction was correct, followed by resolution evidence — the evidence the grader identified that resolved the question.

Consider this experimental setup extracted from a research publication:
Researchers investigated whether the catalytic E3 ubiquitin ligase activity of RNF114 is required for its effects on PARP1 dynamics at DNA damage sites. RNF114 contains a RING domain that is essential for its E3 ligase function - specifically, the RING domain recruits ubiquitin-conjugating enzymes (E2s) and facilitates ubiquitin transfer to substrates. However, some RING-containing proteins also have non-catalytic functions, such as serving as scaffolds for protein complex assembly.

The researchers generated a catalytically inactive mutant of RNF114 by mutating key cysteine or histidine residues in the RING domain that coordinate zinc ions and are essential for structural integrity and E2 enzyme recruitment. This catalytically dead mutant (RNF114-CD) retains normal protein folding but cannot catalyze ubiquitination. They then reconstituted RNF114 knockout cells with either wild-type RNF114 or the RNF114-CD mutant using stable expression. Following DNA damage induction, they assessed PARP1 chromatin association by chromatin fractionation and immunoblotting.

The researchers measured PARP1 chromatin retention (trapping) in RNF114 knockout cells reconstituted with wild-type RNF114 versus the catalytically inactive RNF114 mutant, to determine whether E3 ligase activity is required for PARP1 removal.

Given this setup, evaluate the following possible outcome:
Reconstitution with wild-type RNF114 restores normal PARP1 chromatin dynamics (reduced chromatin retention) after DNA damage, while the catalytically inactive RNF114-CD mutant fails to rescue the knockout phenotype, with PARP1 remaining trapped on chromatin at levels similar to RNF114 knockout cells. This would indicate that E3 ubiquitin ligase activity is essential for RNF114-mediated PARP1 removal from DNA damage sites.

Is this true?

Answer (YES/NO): NO